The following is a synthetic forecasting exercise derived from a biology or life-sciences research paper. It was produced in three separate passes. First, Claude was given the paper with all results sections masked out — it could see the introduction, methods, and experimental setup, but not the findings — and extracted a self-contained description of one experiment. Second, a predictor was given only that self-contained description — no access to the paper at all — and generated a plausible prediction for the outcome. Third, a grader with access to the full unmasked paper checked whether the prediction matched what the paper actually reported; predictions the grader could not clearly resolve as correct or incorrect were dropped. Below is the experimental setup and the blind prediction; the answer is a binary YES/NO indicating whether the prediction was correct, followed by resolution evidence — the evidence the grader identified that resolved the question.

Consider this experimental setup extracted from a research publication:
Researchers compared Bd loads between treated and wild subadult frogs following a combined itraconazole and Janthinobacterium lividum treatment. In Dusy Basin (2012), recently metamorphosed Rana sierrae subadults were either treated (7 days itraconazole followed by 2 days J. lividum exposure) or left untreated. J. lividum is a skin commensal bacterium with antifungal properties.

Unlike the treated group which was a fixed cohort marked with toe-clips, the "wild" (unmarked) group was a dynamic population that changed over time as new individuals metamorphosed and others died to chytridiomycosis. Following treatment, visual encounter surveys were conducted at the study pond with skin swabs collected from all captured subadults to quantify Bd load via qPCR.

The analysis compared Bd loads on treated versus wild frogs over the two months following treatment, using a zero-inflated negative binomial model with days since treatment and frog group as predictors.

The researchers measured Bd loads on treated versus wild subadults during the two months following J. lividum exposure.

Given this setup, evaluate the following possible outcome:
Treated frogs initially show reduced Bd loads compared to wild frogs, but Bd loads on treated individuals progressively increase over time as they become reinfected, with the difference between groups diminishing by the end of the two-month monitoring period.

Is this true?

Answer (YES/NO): YES